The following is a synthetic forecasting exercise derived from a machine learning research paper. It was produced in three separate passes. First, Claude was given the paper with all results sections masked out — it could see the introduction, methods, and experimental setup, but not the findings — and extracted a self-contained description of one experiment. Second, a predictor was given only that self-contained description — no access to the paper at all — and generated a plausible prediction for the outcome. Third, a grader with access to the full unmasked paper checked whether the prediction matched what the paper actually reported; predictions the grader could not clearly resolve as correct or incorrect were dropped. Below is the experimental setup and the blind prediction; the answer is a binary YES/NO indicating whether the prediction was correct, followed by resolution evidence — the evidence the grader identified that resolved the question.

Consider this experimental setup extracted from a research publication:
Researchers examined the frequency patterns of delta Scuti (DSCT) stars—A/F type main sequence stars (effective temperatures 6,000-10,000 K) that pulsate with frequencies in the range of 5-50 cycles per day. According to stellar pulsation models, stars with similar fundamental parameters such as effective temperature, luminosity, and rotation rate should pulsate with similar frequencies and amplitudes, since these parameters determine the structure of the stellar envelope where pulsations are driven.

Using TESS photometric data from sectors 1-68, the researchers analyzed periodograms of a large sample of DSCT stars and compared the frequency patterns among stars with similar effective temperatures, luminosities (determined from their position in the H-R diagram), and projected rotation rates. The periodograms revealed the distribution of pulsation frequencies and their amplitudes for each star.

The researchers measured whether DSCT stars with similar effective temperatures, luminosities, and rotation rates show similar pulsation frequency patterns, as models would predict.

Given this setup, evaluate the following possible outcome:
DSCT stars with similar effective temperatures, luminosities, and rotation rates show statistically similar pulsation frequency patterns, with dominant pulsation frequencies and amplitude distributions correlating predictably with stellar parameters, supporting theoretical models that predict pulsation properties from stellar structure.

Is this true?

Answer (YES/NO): NO